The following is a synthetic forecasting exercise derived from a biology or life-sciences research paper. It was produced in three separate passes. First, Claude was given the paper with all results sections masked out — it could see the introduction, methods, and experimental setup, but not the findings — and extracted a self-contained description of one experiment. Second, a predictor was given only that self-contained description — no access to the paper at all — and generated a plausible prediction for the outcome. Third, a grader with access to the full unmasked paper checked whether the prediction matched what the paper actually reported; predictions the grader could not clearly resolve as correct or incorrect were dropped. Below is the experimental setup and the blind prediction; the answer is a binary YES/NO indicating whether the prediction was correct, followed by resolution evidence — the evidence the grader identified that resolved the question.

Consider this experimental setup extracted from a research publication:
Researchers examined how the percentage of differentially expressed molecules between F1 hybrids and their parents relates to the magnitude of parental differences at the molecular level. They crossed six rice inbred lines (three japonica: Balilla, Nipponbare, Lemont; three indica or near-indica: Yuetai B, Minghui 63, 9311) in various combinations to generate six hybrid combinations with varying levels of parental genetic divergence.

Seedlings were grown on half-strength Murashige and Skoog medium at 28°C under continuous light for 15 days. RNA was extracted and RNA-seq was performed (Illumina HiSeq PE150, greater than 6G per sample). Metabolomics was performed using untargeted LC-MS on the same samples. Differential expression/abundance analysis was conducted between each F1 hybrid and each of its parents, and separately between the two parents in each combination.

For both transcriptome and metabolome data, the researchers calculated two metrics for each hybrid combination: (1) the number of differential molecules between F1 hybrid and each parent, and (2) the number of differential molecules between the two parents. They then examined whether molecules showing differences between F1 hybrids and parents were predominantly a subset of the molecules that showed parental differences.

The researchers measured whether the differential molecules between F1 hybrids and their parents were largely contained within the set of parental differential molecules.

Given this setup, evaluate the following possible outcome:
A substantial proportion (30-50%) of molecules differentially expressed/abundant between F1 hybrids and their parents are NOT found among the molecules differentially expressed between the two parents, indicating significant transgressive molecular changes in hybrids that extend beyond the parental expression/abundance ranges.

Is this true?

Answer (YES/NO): NO